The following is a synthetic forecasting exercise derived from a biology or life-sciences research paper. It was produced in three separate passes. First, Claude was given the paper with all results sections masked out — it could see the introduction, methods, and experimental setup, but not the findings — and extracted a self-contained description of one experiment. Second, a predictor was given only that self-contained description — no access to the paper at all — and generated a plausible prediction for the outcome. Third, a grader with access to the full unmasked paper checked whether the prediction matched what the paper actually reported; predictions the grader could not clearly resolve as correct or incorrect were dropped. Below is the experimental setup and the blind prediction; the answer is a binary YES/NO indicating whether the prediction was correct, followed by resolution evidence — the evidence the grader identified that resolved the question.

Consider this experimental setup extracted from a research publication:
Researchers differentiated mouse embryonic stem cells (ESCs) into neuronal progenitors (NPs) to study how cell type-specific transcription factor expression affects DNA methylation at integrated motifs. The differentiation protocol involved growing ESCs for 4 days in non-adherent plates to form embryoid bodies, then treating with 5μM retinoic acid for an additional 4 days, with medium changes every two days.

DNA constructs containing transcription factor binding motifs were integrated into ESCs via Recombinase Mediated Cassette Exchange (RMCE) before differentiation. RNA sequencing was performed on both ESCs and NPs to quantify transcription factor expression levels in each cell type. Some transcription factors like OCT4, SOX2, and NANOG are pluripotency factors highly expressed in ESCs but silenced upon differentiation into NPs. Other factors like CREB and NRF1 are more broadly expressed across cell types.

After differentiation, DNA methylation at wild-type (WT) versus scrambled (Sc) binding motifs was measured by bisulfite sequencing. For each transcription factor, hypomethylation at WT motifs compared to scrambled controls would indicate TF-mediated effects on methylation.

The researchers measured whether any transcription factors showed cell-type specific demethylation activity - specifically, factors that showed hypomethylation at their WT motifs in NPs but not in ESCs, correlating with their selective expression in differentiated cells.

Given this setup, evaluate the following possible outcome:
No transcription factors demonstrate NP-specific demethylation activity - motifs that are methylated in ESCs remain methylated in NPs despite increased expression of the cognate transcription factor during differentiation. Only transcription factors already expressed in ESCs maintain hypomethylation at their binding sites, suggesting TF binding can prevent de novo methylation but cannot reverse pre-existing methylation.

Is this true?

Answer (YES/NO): NO